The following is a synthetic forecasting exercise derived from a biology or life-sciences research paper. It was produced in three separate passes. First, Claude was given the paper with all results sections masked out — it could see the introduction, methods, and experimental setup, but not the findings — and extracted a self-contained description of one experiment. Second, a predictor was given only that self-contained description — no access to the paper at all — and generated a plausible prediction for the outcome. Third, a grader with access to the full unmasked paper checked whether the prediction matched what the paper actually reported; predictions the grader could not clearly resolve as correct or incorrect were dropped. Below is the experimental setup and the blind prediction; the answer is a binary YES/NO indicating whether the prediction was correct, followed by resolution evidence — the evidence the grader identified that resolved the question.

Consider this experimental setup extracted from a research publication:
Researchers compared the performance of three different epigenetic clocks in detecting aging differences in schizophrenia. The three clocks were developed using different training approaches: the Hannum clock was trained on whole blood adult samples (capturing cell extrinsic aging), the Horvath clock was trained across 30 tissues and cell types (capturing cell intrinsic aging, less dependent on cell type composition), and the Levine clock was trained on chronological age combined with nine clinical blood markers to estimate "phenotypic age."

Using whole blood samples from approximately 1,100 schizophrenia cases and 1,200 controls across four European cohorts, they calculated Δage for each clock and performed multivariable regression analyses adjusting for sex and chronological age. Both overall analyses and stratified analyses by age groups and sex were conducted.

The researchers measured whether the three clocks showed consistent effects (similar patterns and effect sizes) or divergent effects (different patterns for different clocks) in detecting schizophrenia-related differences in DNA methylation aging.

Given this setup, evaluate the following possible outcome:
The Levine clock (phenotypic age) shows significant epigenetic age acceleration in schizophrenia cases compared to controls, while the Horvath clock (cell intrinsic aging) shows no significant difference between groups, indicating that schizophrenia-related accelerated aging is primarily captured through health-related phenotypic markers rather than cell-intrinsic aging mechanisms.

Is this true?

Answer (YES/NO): NO